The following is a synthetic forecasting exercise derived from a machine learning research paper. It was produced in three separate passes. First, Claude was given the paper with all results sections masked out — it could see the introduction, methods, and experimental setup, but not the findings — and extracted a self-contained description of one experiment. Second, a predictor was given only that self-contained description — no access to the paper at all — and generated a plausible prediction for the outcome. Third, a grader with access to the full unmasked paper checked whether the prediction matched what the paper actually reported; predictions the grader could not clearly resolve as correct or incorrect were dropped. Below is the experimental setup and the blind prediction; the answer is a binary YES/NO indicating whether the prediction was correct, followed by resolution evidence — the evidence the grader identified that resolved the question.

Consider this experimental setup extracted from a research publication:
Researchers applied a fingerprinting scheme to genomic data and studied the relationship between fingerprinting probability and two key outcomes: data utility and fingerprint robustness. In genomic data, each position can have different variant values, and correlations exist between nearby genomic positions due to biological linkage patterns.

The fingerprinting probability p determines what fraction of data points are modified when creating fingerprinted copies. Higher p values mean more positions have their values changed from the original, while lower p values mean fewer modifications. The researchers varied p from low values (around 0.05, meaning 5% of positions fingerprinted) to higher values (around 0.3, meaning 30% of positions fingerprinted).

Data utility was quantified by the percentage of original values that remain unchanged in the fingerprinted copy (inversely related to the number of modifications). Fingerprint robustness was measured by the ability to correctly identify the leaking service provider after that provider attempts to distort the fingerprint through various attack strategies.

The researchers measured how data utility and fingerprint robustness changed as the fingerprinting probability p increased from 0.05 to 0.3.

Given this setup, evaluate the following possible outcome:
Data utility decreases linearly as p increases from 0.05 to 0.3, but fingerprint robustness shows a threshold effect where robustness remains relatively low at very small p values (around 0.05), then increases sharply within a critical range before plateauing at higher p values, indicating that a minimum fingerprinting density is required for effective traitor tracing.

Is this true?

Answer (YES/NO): NO